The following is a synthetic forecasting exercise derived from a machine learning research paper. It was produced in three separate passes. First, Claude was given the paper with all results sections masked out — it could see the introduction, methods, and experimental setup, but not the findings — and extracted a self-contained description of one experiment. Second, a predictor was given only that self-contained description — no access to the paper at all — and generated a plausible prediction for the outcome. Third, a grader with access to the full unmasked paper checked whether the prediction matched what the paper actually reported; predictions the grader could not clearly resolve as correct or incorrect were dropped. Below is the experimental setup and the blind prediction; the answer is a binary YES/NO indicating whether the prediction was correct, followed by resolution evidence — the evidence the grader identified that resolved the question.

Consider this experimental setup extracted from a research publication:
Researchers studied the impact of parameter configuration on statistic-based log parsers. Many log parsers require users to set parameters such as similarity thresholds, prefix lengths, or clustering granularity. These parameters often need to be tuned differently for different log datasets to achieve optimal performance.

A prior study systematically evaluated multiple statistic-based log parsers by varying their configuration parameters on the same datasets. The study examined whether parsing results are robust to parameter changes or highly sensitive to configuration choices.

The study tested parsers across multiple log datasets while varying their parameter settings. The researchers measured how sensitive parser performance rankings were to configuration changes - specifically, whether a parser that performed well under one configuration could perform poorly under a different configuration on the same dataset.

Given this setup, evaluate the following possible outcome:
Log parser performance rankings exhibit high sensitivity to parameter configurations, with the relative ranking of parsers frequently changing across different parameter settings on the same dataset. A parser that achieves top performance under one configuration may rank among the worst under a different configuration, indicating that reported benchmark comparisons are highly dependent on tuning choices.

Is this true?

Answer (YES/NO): YES